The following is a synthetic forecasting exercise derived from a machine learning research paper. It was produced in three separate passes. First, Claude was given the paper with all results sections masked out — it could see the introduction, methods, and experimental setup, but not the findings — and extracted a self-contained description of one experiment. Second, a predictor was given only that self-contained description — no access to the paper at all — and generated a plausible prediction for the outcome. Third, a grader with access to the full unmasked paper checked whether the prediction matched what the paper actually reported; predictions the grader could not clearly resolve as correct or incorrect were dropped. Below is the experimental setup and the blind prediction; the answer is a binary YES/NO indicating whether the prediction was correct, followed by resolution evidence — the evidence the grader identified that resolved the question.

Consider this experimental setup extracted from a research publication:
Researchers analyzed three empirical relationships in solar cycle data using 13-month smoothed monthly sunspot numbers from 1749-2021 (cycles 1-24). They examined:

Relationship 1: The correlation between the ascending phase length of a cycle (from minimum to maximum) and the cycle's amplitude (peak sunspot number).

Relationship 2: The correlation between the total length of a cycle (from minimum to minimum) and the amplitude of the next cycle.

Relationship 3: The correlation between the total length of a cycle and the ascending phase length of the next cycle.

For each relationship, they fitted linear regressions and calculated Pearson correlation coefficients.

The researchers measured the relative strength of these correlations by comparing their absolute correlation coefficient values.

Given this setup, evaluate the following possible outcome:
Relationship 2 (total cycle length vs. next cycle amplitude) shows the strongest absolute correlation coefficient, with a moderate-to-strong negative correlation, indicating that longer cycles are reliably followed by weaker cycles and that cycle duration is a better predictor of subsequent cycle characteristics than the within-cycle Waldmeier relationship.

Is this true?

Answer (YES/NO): NO